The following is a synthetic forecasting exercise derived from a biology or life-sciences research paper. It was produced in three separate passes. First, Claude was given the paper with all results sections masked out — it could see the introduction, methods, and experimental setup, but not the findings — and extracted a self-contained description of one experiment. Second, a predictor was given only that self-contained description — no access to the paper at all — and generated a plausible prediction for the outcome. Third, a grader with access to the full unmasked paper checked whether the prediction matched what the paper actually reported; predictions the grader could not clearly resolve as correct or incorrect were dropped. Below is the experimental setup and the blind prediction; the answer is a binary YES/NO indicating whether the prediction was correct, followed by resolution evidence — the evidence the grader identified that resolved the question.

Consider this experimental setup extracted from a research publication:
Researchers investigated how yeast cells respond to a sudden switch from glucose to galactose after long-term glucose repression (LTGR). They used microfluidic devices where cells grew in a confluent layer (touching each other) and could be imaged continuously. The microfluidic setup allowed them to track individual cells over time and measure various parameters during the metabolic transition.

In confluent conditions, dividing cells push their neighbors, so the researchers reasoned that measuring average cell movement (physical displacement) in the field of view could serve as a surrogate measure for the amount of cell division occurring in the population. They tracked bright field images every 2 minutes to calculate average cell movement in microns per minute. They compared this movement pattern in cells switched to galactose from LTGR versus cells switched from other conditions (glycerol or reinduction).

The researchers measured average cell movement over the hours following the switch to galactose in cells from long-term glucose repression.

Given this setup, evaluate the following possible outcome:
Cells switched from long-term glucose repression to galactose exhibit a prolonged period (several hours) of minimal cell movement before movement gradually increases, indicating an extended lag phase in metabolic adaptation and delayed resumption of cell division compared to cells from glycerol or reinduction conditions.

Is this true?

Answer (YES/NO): YES